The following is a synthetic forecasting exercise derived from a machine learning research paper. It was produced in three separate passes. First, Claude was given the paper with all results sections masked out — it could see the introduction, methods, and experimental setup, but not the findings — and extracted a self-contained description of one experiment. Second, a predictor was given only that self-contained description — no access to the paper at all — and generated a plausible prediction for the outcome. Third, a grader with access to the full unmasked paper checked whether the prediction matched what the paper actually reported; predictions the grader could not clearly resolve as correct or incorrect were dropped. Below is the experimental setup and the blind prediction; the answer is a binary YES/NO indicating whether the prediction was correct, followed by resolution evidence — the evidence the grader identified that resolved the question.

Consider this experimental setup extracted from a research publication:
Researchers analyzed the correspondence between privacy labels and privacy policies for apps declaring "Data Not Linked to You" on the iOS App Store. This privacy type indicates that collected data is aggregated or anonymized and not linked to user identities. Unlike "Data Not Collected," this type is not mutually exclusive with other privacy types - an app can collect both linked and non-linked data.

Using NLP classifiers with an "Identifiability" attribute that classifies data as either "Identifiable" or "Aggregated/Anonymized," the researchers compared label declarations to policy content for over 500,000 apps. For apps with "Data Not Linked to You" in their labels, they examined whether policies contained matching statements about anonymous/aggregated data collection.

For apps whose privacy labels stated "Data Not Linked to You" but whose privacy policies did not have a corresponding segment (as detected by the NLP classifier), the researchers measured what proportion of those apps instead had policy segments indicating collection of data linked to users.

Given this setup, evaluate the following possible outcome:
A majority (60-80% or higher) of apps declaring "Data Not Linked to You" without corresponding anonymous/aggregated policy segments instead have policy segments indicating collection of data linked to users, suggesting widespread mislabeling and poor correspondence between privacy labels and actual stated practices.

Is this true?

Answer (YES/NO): YES